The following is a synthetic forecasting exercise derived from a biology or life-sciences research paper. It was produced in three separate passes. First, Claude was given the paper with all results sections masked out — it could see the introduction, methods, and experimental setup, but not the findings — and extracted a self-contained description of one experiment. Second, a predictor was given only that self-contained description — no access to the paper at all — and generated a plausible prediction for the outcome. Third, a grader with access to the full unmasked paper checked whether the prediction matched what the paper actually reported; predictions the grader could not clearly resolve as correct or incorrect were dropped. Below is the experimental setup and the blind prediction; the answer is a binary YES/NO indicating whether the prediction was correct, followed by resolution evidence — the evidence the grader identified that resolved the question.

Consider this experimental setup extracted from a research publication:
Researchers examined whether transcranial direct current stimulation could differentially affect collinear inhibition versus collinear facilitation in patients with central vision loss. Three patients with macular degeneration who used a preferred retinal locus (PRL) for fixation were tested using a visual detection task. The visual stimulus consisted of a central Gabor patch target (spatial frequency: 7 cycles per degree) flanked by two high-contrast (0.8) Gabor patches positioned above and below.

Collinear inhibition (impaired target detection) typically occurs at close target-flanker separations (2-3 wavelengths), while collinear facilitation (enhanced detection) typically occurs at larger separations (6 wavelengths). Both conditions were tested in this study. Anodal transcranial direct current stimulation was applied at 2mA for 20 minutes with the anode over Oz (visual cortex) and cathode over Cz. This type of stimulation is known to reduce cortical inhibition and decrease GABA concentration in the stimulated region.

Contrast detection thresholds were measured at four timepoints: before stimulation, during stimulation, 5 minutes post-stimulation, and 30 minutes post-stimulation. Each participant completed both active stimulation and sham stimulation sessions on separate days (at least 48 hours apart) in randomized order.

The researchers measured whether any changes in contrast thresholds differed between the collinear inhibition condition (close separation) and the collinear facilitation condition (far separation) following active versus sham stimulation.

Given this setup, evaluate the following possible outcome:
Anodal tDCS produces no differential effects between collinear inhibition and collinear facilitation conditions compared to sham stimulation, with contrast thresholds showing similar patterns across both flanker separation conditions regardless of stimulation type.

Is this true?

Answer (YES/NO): NO